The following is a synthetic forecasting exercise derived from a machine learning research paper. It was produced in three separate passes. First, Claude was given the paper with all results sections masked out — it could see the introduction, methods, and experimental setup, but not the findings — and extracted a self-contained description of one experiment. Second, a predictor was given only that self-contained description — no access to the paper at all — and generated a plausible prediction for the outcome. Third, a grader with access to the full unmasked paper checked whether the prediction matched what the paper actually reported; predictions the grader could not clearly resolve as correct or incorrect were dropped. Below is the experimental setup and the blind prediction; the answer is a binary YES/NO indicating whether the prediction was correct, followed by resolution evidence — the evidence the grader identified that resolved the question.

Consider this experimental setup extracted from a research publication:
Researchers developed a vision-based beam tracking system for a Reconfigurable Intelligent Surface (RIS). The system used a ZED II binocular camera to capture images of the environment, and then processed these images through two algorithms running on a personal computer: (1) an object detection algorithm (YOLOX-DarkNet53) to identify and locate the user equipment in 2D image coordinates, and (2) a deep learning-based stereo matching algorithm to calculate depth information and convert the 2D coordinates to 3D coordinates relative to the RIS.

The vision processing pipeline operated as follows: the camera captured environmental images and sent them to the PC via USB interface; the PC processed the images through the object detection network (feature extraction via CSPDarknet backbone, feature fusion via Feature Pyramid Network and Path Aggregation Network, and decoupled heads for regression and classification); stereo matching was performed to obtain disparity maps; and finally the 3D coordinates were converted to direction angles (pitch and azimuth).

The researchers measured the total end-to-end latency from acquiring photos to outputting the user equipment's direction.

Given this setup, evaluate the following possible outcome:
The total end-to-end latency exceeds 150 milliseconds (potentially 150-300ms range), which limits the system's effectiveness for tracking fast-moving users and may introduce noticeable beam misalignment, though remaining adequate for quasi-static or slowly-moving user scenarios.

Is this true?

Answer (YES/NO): NO